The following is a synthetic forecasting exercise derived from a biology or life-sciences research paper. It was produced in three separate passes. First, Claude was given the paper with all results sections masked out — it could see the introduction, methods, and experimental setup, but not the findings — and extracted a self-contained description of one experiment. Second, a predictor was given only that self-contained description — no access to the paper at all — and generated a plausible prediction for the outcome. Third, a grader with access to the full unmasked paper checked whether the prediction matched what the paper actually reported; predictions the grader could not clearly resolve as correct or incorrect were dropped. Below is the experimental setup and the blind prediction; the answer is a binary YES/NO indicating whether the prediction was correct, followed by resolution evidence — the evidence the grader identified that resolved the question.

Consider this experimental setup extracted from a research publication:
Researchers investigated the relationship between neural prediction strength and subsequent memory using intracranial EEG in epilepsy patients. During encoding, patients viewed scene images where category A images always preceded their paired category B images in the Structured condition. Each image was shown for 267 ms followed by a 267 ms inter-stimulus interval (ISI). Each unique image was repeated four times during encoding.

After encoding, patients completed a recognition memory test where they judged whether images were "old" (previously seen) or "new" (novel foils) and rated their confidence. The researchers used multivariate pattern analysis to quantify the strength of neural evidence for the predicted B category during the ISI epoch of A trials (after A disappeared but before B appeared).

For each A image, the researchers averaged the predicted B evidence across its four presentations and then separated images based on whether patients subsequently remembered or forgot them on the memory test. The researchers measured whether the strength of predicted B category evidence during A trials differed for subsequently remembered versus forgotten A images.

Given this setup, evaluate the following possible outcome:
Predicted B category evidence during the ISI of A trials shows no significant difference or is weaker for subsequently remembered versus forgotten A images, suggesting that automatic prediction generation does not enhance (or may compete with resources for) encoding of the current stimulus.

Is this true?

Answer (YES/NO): YES